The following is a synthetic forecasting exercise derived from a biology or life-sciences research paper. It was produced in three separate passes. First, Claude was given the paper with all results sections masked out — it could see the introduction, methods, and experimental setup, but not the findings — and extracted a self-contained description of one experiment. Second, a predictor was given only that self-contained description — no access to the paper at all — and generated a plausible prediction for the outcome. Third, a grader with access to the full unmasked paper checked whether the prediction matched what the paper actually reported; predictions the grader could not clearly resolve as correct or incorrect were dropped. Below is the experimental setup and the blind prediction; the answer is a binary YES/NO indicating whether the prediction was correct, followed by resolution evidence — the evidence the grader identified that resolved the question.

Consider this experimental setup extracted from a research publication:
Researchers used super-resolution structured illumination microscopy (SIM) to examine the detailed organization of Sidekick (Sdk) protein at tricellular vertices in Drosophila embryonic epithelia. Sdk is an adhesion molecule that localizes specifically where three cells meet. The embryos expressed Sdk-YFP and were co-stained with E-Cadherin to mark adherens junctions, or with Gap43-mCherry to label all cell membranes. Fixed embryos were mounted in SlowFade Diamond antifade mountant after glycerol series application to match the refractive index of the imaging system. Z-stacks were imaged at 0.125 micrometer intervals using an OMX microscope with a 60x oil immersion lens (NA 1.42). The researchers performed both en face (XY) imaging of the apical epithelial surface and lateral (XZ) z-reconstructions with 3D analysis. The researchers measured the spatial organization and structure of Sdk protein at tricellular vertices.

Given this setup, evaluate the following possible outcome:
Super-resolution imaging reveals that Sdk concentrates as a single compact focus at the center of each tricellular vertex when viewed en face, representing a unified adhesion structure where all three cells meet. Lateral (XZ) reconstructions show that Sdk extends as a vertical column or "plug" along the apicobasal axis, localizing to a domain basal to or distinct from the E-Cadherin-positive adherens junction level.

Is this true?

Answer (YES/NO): NO